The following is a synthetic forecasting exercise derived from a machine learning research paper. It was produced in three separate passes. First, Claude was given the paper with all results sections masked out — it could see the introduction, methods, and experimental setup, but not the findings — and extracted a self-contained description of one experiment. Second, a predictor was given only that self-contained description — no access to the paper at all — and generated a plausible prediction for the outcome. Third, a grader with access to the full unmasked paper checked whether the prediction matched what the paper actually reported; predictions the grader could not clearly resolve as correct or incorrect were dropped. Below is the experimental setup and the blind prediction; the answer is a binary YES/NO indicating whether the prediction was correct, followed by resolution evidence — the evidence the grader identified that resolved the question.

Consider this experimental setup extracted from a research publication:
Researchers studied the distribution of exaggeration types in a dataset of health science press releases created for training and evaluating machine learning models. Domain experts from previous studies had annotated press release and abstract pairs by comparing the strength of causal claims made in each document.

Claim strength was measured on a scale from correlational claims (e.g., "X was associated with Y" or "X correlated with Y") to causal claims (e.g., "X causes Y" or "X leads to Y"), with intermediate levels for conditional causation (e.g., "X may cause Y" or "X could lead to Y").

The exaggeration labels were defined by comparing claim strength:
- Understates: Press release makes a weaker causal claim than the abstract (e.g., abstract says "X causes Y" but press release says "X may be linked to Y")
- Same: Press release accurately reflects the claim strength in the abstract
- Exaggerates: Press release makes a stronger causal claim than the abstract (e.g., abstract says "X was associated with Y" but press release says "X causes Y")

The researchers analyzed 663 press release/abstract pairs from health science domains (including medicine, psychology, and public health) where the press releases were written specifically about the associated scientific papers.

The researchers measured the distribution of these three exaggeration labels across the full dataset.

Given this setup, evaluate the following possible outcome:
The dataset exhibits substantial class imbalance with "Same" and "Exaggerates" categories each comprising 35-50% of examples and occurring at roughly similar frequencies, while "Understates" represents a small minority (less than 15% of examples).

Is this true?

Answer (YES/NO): NO